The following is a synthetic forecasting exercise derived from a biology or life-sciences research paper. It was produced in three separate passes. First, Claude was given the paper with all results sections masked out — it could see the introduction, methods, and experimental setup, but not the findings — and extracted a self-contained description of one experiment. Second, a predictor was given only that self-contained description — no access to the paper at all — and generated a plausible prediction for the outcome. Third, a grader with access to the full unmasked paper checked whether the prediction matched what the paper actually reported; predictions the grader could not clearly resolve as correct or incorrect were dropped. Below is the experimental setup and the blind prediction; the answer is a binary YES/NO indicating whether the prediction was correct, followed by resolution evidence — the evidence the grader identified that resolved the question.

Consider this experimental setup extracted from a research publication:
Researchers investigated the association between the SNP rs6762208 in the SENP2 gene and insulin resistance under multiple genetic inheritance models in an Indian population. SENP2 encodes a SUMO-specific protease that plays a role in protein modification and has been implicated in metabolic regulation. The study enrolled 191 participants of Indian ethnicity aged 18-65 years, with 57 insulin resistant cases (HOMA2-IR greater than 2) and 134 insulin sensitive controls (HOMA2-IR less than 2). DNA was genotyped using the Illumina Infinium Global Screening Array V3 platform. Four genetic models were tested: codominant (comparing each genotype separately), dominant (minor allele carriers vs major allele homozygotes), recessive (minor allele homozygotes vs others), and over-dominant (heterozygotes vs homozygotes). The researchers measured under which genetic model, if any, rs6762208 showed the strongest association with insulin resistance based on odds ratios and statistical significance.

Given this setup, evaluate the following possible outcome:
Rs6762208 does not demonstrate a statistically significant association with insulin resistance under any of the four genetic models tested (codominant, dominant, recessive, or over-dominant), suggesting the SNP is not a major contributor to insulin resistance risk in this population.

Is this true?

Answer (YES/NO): NO